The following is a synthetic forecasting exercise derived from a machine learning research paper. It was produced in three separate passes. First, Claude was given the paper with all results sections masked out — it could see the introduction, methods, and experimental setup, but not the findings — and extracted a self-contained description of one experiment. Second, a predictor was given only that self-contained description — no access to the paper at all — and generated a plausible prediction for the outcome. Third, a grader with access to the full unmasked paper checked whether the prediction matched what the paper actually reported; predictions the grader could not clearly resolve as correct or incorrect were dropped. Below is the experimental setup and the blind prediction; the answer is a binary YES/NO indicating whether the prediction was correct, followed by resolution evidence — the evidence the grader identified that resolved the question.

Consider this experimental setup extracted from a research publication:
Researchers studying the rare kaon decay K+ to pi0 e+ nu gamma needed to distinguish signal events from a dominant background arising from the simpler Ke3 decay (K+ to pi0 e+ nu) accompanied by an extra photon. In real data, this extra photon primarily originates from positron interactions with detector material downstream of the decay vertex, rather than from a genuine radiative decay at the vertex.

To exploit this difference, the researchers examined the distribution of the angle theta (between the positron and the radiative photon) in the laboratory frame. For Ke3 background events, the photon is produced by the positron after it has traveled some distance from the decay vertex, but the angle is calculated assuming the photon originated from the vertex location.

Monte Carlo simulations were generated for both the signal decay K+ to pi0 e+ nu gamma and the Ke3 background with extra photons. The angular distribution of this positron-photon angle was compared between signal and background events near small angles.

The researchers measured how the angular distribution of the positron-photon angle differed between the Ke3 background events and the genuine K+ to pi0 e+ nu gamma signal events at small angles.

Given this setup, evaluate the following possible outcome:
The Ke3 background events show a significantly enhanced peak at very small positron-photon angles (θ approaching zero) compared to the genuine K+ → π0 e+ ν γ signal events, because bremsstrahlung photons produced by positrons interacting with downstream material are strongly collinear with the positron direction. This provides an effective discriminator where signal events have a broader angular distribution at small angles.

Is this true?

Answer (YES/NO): YES